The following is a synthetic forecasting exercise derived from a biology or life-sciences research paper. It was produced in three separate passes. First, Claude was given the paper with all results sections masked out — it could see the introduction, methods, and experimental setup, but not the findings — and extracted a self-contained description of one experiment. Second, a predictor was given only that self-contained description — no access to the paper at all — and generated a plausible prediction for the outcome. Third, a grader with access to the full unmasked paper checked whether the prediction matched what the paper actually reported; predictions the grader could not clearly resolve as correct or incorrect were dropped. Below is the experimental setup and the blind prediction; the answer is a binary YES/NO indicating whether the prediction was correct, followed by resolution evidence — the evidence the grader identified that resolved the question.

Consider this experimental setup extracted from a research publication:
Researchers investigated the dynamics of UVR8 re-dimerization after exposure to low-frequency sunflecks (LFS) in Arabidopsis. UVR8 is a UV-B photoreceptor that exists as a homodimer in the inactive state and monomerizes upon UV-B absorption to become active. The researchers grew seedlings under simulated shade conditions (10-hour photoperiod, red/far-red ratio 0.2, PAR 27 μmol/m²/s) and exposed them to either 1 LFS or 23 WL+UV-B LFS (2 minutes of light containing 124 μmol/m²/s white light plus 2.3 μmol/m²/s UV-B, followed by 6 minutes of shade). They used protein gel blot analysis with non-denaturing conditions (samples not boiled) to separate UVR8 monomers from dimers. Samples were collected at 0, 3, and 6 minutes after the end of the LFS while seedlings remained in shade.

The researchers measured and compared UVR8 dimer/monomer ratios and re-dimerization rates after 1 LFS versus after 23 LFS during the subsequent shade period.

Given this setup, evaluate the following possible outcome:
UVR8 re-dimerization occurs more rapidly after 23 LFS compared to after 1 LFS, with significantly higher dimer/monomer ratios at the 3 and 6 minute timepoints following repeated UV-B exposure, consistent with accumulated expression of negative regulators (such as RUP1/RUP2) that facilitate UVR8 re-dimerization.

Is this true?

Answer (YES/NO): NO